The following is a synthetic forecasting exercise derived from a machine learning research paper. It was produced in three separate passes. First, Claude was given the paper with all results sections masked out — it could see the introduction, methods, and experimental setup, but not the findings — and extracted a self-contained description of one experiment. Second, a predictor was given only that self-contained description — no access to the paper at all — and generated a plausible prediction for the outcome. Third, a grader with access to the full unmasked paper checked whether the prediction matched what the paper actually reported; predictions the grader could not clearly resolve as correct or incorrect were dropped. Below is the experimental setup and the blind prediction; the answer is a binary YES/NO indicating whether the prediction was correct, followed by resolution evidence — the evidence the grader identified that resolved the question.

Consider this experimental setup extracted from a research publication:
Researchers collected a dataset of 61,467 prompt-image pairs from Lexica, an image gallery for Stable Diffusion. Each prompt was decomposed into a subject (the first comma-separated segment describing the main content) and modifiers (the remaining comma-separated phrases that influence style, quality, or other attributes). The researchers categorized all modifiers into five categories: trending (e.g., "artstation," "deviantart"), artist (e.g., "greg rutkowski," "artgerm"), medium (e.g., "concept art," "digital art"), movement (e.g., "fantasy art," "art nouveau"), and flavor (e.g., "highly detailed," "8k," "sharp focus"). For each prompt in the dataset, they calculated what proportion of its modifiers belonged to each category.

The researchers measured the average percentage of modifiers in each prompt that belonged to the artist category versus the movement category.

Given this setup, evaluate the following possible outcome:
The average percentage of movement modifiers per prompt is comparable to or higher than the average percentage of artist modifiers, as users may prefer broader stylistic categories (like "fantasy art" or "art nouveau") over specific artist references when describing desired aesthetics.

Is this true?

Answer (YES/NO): NO